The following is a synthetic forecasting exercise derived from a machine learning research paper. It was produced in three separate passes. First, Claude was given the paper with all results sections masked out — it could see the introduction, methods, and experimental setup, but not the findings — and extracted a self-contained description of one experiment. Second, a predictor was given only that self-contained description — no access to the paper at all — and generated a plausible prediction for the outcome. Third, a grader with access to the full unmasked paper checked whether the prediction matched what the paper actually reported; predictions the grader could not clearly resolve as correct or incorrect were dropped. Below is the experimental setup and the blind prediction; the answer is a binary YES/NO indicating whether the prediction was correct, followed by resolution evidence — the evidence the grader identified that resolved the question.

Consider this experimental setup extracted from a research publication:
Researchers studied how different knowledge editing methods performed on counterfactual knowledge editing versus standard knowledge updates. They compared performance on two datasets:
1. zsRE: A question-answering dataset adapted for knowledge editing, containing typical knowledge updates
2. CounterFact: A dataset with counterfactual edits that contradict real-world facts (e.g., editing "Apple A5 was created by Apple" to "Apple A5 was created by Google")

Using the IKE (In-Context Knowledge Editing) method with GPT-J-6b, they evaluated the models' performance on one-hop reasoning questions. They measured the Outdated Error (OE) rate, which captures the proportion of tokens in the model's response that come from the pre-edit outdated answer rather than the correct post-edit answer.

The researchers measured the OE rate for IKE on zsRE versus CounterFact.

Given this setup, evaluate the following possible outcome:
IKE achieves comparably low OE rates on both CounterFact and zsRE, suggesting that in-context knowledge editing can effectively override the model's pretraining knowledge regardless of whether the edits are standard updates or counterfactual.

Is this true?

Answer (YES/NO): NO